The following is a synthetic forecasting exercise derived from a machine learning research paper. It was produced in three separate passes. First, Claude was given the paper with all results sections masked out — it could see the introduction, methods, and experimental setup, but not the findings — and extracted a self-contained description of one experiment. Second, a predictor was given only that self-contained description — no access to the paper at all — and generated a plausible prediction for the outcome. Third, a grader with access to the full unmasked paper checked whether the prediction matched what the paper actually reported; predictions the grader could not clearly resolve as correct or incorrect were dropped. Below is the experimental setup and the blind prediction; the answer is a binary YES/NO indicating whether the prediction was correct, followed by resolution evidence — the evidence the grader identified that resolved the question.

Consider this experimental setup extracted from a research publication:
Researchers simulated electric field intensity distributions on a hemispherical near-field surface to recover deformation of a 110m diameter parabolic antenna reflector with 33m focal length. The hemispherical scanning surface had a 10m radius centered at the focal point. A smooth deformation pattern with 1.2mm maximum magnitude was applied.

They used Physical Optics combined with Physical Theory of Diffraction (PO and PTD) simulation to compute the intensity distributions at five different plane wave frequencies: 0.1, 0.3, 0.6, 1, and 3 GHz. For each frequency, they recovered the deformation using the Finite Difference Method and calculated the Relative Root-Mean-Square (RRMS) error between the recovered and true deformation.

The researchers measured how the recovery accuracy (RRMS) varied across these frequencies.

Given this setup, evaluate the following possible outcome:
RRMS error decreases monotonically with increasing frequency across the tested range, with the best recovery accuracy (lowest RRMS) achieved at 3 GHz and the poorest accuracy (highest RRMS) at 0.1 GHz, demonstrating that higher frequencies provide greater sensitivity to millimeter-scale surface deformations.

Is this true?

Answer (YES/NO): NO